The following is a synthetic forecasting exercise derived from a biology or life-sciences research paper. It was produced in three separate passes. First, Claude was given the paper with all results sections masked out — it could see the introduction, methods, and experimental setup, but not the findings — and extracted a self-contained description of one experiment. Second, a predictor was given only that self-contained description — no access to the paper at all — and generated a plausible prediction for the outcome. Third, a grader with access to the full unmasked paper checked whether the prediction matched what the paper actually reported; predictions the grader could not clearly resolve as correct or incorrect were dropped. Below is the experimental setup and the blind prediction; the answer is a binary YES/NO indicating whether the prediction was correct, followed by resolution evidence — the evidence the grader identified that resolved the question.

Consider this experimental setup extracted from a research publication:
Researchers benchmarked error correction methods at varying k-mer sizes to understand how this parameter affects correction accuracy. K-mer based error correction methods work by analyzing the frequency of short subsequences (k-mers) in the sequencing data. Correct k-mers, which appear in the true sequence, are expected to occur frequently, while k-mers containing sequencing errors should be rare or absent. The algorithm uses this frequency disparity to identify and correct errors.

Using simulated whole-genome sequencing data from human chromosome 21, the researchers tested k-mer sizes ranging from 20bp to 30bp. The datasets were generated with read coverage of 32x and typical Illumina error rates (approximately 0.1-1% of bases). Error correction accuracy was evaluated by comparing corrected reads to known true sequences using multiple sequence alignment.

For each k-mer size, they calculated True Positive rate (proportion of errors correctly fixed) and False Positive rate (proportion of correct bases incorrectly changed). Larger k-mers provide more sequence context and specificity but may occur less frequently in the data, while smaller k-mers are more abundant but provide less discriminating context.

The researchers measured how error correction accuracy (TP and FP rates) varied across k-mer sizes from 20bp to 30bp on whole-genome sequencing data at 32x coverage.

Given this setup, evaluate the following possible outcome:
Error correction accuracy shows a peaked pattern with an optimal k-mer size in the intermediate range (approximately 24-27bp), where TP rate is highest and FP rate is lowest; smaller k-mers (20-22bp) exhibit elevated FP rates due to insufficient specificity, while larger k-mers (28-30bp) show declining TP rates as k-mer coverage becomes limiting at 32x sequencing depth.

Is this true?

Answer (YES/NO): NO